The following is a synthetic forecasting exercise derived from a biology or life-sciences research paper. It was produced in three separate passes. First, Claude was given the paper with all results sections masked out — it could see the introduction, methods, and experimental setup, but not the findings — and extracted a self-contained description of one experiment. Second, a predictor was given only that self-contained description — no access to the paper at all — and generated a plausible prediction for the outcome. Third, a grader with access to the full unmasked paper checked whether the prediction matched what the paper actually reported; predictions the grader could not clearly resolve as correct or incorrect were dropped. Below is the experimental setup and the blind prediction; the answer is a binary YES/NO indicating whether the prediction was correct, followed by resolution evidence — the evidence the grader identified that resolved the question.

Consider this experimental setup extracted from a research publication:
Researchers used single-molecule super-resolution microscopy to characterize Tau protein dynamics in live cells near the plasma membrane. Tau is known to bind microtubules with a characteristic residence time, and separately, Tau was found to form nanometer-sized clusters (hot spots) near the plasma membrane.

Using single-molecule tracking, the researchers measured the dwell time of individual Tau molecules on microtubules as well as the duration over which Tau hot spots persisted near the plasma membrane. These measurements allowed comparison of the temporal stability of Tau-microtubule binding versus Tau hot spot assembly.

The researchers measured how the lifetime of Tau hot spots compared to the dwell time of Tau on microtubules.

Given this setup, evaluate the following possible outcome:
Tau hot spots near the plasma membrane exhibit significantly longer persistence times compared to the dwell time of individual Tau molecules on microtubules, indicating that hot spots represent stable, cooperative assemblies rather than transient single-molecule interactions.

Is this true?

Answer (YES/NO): YES